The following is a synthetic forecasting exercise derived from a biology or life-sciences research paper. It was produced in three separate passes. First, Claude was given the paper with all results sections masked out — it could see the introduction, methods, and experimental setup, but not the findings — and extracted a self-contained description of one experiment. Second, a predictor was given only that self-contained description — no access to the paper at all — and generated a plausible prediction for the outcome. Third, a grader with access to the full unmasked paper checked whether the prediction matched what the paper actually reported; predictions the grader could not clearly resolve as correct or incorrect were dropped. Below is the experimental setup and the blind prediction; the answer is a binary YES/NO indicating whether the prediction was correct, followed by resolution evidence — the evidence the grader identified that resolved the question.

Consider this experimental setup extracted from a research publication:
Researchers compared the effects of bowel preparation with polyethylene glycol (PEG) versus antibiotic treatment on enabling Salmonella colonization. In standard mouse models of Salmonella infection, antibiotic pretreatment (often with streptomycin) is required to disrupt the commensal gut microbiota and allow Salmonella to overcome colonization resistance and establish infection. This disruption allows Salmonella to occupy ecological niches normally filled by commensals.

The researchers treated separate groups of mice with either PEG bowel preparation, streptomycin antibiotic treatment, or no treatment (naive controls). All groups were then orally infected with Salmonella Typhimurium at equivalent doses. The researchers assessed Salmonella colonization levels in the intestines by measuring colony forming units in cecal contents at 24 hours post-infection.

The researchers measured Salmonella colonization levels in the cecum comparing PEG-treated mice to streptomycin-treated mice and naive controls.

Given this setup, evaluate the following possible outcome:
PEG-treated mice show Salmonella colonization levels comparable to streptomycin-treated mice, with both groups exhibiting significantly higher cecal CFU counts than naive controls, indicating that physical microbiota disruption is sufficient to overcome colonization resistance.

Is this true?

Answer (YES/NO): NO